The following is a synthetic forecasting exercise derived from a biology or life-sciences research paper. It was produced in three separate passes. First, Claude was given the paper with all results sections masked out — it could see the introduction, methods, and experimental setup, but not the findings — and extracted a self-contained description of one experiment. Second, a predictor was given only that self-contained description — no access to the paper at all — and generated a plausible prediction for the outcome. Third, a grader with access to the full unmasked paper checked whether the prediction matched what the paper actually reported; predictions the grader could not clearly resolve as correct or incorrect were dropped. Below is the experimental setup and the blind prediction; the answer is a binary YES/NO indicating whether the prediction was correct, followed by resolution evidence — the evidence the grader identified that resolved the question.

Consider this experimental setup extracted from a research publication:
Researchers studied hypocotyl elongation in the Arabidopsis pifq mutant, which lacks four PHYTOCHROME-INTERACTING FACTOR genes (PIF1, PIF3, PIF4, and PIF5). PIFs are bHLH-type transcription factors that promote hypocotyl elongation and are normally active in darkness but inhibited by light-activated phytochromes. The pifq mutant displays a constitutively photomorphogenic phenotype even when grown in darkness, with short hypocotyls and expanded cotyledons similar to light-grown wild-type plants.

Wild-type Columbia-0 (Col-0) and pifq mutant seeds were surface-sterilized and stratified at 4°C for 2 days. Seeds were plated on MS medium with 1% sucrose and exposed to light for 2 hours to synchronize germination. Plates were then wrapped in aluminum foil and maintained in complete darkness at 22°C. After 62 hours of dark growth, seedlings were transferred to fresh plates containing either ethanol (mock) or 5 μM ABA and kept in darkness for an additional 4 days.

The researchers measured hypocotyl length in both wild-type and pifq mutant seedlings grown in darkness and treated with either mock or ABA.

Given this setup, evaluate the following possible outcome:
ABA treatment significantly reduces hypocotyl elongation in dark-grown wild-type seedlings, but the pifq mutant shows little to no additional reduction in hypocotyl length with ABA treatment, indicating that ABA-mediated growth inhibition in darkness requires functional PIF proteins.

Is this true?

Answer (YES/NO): NO